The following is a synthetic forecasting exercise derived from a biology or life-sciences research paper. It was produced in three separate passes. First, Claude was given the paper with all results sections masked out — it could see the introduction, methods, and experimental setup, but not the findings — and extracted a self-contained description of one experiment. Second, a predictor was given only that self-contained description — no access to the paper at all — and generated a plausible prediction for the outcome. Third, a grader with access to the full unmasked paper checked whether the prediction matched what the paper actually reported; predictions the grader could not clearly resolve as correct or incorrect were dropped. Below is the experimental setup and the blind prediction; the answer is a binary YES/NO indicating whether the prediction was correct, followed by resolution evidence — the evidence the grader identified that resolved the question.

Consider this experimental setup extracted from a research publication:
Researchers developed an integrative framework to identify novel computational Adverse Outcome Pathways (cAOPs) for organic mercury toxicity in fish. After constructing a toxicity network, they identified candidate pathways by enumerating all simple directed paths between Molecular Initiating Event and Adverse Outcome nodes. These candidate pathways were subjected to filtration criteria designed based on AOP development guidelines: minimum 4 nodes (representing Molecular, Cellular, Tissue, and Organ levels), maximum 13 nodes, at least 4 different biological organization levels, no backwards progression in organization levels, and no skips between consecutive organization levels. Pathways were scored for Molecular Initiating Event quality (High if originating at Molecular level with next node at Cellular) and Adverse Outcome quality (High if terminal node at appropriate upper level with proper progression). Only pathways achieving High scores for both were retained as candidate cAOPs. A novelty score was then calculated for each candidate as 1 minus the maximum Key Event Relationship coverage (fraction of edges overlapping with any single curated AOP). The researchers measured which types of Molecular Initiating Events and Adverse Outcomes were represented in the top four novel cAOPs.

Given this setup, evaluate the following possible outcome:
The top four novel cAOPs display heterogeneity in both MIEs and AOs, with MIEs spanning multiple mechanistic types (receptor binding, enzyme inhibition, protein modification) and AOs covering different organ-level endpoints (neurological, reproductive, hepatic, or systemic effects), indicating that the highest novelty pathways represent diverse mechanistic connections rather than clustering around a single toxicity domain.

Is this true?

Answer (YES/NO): NO